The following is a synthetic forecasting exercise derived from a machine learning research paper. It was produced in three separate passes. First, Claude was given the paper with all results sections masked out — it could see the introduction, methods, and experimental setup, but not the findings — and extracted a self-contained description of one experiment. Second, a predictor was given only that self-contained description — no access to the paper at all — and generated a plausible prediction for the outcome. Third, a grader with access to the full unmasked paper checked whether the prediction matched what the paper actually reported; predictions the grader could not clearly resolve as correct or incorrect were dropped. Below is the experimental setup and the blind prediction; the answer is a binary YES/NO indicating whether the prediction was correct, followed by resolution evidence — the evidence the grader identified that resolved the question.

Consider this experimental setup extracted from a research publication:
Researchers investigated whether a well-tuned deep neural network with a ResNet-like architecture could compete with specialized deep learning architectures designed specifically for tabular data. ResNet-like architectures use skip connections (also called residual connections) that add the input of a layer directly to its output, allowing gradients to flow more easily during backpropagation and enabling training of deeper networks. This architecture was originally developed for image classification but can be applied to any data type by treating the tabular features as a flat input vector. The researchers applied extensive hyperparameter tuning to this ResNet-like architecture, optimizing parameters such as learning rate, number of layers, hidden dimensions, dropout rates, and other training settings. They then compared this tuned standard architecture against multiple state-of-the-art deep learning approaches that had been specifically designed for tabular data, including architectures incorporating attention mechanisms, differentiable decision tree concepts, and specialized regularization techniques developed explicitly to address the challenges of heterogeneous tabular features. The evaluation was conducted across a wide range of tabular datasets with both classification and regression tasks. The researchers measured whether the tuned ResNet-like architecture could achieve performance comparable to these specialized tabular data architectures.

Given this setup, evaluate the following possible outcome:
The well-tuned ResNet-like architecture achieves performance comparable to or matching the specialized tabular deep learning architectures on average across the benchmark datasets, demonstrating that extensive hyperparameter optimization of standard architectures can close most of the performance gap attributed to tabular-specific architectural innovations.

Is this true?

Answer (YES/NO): YES